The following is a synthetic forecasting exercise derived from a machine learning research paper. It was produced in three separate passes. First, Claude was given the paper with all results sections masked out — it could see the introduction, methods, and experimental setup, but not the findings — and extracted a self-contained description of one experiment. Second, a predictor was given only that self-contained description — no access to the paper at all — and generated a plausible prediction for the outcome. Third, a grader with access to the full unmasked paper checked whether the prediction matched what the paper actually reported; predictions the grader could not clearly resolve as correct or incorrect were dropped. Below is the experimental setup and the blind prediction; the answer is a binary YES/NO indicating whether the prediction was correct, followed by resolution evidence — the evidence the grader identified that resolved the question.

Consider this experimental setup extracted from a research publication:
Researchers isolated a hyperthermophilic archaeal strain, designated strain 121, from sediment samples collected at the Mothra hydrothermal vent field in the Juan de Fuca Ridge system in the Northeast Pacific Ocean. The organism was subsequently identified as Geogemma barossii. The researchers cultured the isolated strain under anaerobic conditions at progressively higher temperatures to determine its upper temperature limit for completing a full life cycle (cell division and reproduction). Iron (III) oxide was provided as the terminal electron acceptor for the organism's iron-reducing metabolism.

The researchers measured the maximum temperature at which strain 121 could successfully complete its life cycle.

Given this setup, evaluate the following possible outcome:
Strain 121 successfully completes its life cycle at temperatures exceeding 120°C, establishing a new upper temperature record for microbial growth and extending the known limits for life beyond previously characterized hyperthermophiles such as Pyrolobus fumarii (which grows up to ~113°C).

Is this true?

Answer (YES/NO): YES